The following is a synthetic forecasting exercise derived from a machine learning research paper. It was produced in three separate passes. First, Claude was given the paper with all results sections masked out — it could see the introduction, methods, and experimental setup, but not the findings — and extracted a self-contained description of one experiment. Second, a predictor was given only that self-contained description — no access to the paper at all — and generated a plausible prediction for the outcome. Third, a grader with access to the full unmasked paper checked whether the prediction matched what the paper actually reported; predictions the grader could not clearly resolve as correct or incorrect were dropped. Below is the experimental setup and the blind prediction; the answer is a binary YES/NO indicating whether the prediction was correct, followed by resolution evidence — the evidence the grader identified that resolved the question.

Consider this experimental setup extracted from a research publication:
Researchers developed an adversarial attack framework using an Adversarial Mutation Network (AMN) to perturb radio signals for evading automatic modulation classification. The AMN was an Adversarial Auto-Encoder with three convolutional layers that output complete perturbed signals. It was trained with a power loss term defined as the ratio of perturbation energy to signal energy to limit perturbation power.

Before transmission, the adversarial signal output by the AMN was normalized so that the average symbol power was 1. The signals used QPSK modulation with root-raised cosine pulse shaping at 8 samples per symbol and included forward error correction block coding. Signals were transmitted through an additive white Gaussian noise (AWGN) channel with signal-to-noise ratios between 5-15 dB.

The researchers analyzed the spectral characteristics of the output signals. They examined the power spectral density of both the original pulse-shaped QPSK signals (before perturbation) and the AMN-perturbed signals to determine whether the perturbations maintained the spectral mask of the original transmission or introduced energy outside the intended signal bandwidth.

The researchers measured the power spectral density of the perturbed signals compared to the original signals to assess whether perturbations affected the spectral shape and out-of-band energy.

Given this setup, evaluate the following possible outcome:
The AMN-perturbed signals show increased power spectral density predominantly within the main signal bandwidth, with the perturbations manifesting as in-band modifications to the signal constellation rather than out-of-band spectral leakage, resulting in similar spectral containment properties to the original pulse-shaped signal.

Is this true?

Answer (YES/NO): YES